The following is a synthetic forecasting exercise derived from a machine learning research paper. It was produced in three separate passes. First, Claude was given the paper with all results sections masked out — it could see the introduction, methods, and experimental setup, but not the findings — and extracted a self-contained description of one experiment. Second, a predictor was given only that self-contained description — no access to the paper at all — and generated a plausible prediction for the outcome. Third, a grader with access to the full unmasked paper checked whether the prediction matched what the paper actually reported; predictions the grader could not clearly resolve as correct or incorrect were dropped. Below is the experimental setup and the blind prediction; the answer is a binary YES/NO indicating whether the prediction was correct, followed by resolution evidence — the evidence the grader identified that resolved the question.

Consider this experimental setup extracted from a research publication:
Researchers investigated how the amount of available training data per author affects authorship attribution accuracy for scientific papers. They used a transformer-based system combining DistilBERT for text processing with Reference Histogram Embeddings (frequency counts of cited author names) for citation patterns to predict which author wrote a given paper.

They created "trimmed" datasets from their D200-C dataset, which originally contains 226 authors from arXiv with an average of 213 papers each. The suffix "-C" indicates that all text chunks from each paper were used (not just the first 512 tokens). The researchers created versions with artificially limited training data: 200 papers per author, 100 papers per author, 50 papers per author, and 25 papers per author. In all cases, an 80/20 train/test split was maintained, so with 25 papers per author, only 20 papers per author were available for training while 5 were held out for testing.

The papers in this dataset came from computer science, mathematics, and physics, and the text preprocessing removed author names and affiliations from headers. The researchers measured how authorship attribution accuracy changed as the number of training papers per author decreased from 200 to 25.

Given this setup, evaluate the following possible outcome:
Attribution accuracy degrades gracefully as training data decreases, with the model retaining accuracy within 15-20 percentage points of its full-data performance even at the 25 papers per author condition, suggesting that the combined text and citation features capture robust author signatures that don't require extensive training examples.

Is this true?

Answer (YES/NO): YES